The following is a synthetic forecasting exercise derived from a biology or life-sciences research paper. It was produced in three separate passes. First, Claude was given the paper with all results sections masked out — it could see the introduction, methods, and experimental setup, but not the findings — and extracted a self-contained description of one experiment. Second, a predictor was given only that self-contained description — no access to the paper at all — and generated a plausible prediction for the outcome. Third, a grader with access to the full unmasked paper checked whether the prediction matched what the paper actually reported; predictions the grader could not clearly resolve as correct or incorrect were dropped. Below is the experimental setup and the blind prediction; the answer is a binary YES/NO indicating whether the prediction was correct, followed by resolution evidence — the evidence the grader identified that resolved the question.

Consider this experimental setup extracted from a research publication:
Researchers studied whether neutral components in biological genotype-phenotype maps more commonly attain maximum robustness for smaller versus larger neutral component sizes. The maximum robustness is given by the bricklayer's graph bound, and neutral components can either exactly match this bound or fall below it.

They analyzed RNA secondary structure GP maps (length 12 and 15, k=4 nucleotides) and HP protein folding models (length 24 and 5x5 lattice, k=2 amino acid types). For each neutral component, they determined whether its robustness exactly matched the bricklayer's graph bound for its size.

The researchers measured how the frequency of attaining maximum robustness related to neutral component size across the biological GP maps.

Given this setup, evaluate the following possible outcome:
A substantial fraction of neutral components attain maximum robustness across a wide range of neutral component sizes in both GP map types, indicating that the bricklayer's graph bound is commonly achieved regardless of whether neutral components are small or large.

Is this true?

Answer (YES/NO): NO